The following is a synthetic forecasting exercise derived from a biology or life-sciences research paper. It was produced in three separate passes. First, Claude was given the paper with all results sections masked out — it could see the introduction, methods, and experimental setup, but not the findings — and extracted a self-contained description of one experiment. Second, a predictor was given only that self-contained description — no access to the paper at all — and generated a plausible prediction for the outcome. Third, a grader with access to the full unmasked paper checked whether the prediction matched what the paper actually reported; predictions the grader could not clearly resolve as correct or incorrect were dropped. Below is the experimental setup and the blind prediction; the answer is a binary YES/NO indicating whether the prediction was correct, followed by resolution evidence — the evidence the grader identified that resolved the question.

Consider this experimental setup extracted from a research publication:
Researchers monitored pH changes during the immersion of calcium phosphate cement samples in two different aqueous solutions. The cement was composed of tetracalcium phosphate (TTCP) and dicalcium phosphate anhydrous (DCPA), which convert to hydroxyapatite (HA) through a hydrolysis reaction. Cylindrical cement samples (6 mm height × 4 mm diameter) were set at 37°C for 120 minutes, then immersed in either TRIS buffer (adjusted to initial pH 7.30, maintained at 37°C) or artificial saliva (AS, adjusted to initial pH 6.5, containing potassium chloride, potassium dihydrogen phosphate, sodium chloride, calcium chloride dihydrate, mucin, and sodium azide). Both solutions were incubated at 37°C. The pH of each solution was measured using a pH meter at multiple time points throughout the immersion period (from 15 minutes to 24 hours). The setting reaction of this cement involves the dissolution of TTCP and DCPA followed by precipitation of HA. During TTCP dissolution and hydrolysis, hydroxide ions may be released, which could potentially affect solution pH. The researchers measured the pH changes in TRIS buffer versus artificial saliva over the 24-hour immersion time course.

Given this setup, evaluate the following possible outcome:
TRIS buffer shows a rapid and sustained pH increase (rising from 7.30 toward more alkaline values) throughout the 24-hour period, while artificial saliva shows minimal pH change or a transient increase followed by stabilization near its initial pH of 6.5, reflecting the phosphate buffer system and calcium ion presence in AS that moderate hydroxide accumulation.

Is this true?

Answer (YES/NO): NO